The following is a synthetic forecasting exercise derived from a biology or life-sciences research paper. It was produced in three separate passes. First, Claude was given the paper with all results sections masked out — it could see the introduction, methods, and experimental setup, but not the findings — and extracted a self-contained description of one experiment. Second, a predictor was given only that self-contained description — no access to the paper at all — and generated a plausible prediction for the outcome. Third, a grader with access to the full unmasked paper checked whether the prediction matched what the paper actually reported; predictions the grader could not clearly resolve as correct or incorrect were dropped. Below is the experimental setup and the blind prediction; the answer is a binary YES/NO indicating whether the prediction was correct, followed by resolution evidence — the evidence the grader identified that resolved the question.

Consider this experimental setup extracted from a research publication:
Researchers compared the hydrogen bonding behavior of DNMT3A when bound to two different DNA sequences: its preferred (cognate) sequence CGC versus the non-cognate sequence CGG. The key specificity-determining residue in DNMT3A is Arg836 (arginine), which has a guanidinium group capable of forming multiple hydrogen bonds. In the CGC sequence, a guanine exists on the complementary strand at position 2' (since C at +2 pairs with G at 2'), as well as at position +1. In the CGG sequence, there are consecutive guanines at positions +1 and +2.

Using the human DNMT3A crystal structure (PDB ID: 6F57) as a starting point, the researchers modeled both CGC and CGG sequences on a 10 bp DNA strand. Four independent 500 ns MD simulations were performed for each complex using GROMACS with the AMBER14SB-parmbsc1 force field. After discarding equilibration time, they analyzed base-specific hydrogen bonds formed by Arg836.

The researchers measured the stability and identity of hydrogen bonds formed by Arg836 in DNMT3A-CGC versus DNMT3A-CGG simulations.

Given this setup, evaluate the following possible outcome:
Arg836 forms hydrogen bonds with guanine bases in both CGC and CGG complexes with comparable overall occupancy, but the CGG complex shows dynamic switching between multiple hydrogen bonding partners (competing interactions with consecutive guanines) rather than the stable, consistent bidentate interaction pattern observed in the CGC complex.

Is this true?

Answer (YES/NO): NO